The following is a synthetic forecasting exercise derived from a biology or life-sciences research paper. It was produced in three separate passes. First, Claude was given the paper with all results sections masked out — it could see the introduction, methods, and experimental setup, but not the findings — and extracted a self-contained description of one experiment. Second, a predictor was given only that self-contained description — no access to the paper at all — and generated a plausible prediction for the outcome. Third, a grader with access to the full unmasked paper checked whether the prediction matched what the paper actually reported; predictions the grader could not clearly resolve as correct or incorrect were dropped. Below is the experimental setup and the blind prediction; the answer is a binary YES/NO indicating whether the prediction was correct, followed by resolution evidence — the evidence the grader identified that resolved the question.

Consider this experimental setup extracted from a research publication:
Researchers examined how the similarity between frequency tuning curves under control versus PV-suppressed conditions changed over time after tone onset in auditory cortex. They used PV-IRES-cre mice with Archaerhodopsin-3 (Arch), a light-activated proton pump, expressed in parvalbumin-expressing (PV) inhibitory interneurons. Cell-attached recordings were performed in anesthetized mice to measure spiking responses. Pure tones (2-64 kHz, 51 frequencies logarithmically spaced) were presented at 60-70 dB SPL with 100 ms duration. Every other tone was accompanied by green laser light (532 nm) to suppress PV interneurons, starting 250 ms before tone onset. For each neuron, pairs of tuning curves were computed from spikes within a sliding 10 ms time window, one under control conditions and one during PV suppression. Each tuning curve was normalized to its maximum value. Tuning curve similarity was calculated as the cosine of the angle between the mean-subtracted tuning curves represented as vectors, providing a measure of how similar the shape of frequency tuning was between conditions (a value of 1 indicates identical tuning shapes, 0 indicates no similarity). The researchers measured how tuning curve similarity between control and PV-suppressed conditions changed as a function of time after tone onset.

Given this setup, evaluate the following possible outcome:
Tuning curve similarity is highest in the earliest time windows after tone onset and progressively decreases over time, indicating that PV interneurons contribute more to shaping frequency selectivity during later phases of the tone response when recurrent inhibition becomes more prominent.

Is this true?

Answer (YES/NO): NO